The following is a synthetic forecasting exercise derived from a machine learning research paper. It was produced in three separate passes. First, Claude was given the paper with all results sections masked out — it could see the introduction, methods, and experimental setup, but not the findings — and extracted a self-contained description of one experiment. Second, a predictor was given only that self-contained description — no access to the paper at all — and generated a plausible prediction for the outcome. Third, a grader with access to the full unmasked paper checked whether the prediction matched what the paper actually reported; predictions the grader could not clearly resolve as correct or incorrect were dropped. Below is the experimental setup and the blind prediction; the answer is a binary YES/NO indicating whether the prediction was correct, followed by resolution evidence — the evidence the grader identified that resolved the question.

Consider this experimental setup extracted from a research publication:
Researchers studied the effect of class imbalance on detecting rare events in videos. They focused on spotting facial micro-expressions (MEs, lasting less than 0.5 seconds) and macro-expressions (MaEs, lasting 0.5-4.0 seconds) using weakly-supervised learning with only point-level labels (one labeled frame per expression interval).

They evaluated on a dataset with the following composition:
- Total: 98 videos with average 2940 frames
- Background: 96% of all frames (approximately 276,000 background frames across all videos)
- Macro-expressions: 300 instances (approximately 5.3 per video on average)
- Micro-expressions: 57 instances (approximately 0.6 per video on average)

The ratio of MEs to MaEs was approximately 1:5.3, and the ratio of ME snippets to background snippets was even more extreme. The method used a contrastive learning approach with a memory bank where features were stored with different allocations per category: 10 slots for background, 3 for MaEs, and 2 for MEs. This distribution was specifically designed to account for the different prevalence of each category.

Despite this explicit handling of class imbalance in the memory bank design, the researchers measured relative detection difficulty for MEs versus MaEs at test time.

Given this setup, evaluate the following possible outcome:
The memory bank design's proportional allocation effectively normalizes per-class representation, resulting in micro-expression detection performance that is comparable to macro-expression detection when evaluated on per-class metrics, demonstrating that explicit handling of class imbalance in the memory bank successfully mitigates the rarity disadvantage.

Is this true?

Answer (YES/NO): NO